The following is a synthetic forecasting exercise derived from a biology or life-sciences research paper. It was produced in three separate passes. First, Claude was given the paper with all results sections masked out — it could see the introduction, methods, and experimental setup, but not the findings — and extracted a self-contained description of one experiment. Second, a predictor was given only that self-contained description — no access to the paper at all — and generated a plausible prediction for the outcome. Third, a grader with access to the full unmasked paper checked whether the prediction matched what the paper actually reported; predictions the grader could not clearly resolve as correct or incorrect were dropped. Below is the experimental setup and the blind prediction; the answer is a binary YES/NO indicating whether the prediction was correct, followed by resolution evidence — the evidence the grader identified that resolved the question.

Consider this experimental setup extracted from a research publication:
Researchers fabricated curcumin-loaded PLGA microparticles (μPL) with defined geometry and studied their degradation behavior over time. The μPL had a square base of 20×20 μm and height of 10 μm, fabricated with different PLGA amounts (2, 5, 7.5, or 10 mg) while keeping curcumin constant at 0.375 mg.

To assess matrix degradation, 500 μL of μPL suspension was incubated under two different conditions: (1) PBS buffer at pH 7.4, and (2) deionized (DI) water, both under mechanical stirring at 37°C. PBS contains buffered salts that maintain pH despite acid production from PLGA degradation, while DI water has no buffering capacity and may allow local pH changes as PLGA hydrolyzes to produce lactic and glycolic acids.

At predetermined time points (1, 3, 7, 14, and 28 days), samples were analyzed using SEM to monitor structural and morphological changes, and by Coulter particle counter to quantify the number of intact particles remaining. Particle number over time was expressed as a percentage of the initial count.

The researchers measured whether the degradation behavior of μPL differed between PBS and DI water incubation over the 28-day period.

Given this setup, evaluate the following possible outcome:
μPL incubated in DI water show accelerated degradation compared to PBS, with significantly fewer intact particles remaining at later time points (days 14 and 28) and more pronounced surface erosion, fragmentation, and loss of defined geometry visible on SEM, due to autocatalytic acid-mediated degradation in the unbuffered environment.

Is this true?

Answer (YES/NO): YES